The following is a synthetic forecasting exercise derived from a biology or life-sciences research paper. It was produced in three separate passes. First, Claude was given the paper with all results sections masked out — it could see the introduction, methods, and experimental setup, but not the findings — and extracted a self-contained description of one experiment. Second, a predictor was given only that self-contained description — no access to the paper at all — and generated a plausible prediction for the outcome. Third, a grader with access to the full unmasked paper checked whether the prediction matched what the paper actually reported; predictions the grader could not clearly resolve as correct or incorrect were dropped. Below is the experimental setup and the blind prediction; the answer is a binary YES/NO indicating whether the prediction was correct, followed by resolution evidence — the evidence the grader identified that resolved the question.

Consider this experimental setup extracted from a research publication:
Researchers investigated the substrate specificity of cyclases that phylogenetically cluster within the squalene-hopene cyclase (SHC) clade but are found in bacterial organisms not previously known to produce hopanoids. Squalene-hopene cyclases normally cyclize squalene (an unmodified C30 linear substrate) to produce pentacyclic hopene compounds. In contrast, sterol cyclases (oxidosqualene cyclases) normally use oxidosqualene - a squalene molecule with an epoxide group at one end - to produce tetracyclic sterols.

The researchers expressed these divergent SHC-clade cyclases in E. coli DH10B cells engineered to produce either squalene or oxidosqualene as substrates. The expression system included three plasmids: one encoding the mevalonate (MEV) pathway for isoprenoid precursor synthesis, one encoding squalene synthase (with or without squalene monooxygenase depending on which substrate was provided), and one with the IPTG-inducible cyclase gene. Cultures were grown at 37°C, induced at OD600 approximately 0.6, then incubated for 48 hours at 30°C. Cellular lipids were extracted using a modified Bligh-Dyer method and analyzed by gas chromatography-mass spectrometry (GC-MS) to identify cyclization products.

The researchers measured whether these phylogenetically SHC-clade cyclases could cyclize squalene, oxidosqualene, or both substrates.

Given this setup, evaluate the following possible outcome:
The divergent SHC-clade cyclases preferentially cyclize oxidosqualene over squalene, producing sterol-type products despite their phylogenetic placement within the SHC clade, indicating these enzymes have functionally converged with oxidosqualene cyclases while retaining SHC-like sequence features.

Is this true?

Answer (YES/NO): NO